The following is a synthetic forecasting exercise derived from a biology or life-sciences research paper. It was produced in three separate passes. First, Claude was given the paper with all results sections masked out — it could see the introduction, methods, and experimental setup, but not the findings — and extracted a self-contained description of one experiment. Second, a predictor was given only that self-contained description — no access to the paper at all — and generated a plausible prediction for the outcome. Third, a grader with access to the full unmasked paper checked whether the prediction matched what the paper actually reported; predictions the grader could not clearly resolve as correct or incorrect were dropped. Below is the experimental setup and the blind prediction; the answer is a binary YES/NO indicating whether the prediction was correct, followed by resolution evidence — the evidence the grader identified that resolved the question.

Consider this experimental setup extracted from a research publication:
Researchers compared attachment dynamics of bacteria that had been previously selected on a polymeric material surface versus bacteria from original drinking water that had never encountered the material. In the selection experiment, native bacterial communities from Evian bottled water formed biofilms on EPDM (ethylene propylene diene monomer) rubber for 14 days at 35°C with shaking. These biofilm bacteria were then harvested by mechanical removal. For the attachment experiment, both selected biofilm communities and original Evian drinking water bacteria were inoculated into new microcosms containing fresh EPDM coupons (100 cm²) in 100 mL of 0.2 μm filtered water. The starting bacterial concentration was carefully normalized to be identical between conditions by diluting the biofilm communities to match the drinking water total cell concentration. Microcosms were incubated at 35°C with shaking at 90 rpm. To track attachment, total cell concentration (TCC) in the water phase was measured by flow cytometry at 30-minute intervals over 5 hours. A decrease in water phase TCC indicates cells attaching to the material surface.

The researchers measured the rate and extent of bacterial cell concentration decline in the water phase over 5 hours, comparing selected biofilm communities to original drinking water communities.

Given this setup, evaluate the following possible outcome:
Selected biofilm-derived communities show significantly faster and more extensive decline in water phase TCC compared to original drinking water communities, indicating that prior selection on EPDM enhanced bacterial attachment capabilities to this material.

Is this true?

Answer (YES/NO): YES